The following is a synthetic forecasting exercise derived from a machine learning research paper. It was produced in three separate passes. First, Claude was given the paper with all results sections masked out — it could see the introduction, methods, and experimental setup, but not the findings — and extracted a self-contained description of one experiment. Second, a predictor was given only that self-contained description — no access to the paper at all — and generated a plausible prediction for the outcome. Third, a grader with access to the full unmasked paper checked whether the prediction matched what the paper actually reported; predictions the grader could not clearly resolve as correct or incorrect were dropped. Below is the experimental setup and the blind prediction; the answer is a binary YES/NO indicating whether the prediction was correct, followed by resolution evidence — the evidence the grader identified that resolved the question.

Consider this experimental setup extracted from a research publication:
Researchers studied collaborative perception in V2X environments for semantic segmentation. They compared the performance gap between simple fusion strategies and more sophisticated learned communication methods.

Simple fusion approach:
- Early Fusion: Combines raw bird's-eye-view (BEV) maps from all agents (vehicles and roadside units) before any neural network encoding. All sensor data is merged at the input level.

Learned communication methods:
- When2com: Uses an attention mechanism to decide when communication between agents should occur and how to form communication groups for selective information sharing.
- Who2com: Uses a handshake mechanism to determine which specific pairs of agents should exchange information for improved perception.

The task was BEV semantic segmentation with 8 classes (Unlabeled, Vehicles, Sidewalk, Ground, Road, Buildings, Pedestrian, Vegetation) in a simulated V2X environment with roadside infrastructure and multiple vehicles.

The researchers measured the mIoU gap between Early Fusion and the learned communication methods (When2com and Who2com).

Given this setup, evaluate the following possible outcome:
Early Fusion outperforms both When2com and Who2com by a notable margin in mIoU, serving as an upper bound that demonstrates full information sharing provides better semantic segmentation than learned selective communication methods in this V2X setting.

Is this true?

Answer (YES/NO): YES